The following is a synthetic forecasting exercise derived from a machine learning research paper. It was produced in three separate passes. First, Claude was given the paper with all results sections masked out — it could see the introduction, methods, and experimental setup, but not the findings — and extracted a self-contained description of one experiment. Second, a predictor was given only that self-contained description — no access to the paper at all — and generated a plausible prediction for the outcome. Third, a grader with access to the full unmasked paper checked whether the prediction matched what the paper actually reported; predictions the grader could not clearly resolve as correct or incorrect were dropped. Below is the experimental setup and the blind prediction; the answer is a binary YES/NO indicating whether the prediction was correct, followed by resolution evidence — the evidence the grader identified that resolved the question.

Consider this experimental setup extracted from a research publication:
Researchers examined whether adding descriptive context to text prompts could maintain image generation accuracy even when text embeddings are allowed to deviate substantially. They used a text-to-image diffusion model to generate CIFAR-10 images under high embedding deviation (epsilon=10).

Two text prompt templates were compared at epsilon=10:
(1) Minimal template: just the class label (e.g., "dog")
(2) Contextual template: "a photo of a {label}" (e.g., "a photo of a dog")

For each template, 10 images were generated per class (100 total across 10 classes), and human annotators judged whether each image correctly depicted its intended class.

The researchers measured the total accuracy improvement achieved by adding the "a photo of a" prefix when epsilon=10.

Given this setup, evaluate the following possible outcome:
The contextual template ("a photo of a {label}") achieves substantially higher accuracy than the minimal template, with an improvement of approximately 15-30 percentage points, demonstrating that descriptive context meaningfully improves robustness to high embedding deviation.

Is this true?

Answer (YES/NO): NO